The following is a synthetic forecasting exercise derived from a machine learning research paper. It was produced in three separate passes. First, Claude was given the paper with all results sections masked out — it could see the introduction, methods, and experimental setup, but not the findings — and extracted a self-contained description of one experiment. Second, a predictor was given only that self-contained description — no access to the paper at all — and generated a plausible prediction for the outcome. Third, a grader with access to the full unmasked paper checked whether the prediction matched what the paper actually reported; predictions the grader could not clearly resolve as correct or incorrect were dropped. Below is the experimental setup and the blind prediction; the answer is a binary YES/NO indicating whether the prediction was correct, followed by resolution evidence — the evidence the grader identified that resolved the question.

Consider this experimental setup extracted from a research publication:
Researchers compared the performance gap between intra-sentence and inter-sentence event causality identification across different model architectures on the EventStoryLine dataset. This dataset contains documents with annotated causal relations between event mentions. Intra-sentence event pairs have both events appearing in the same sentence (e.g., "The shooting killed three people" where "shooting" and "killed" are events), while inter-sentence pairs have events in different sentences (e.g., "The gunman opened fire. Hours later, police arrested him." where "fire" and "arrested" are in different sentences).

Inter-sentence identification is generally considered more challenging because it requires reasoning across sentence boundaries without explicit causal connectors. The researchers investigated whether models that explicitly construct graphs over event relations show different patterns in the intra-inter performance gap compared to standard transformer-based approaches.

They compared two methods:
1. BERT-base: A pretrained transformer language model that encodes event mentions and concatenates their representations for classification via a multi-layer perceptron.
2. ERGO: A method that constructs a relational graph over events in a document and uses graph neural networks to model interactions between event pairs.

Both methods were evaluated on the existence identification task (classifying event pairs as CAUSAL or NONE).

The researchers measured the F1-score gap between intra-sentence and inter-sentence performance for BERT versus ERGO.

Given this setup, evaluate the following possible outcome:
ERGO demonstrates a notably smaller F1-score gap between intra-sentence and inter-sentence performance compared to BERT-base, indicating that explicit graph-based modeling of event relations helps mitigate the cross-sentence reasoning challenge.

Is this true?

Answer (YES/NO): YES